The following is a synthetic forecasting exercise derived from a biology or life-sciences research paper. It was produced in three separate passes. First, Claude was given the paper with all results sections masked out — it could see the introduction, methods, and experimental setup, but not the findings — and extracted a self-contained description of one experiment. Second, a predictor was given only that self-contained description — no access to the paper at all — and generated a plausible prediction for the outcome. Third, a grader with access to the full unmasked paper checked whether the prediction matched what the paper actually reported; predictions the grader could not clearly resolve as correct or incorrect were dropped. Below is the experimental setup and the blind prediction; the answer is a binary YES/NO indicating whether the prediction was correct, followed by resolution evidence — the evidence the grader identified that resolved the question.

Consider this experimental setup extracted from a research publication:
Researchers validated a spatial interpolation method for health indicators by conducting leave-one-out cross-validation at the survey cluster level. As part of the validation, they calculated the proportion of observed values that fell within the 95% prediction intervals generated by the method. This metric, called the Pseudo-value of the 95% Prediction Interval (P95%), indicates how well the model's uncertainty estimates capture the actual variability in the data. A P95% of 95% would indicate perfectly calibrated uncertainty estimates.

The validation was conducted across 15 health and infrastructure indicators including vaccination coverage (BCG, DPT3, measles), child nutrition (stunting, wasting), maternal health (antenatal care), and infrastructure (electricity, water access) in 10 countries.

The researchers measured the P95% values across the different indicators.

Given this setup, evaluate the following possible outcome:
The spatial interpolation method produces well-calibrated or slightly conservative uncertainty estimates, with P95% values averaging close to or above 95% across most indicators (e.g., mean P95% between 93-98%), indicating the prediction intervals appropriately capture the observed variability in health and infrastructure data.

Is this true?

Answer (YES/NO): NO